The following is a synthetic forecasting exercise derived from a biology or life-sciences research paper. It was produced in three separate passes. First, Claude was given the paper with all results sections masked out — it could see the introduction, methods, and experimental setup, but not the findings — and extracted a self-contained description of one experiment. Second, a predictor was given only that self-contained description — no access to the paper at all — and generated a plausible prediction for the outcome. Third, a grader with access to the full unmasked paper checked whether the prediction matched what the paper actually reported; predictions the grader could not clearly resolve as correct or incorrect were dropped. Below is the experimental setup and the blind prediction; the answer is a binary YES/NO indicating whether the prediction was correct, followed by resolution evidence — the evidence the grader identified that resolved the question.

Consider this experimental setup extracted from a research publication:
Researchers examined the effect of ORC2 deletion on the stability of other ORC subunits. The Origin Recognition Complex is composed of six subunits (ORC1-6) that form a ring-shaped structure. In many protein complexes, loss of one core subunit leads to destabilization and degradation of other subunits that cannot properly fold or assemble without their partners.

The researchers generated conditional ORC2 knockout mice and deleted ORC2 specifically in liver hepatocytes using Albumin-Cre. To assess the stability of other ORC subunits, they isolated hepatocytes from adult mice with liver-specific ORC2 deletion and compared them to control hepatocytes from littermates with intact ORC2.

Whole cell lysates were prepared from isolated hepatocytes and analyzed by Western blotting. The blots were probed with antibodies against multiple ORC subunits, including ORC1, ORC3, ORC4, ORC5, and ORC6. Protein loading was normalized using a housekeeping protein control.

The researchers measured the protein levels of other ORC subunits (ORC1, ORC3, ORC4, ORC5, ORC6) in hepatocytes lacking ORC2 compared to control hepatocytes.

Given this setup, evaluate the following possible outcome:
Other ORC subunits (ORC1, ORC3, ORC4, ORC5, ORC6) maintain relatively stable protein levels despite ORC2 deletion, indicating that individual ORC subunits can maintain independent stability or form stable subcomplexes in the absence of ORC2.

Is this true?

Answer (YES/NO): YES